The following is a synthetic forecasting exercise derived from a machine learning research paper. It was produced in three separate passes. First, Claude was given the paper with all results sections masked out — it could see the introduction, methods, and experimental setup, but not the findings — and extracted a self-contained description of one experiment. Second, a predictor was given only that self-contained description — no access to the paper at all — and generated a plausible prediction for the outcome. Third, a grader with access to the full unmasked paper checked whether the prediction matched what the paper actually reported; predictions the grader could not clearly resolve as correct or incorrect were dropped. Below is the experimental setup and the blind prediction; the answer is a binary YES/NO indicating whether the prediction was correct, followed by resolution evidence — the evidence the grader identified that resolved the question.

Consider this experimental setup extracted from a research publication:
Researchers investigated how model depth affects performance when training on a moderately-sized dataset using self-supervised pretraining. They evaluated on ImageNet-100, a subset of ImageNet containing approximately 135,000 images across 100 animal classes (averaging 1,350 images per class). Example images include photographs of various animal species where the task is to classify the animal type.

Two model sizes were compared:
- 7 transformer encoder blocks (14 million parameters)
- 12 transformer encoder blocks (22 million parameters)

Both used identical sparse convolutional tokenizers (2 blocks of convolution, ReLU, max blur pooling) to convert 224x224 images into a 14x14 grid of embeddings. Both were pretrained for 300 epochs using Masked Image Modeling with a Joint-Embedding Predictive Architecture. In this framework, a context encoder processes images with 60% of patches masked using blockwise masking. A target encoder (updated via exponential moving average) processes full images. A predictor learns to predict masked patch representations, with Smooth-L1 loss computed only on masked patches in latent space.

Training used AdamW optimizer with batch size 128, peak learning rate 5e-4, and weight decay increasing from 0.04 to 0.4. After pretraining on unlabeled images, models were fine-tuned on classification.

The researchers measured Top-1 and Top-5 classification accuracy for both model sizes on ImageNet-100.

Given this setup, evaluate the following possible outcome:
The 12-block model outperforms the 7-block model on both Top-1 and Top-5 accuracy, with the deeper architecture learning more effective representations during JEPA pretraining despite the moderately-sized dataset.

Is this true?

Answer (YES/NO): YES